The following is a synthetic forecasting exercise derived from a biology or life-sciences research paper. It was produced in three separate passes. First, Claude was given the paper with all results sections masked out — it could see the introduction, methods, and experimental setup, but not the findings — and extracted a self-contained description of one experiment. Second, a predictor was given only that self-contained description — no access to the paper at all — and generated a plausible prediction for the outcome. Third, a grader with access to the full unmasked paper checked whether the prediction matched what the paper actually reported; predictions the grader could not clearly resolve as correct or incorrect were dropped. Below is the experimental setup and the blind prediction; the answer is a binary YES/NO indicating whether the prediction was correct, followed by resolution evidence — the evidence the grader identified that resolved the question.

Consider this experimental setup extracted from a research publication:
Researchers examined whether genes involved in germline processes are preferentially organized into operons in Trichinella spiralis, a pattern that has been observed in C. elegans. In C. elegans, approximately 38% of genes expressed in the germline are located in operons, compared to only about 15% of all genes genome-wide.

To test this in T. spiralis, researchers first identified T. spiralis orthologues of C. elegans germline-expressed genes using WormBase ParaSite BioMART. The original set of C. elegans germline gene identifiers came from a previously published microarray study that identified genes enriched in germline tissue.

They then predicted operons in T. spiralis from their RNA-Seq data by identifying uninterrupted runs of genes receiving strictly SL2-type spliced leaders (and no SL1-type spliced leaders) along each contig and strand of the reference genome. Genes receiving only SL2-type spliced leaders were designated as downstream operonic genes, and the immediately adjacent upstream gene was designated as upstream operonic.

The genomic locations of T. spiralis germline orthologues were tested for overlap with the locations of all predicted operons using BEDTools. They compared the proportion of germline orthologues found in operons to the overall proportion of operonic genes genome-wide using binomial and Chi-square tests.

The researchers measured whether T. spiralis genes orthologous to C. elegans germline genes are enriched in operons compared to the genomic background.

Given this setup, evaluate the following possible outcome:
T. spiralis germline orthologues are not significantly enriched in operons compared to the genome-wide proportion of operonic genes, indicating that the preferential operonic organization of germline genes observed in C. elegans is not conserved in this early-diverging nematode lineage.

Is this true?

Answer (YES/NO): NO